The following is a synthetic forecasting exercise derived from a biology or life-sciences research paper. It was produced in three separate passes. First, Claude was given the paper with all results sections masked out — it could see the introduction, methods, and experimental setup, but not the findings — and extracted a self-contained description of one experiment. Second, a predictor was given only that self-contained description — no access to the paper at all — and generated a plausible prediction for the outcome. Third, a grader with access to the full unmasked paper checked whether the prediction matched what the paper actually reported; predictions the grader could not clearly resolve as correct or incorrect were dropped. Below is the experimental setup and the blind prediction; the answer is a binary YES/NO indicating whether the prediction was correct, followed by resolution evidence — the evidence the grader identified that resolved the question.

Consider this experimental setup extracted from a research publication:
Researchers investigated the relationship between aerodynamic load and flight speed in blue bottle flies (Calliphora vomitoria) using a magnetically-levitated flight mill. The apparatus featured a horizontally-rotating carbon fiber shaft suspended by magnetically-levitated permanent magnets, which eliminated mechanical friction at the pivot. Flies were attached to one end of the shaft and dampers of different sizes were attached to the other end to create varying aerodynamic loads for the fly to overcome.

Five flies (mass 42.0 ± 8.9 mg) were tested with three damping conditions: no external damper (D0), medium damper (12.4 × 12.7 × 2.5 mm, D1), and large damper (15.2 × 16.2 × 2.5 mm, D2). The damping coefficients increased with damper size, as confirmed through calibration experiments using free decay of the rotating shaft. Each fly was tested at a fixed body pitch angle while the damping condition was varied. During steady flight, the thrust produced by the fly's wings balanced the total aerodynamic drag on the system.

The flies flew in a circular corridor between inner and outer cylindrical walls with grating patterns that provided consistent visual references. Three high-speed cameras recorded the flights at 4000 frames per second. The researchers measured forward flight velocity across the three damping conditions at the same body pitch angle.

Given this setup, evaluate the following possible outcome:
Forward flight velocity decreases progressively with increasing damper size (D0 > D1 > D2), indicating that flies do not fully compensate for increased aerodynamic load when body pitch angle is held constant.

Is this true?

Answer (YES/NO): NO